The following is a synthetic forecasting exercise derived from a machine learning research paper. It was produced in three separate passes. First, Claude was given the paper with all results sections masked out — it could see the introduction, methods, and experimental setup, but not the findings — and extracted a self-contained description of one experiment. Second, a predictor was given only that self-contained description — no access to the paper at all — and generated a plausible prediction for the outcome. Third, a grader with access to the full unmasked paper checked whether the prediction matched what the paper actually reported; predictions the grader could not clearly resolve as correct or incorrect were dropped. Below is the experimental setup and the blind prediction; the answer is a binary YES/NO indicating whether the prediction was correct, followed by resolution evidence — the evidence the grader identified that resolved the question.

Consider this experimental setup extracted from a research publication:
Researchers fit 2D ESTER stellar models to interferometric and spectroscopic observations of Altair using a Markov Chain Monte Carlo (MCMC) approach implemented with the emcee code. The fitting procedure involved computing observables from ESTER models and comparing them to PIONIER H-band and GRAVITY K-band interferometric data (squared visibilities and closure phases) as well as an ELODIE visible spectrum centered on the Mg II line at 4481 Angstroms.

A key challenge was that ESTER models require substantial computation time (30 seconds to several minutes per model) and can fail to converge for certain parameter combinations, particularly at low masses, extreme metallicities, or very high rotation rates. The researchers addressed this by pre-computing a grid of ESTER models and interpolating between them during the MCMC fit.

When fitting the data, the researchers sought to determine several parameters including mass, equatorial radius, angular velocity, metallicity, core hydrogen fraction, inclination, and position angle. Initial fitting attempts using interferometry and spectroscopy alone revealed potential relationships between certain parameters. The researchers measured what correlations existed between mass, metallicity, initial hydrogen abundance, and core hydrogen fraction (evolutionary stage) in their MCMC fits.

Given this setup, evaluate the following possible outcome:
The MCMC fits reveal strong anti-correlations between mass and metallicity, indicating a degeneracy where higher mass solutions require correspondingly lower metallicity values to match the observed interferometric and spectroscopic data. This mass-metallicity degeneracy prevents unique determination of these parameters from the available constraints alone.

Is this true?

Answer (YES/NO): NO